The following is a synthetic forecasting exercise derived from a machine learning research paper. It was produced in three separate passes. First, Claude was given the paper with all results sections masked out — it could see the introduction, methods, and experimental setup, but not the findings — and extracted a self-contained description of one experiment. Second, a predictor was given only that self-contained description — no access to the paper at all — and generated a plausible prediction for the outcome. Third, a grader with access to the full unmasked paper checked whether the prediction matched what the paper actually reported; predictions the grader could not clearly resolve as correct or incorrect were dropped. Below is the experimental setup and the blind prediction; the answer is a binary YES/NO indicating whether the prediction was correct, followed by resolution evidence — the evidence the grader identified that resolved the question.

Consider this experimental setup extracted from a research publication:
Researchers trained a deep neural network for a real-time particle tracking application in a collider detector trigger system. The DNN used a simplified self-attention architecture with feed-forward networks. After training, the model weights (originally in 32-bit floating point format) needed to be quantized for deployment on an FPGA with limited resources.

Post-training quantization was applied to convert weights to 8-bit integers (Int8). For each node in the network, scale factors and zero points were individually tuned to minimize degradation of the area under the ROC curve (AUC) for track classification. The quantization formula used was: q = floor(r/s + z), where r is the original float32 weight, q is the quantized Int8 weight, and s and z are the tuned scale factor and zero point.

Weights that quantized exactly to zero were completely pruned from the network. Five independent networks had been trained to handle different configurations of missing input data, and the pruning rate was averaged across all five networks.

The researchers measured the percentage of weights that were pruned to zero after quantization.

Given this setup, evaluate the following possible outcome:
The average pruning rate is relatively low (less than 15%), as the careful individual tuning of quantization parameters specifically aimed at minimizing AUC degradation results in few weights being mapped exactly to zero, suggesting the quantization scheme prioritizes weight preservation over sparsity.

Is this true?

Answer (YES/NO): YES